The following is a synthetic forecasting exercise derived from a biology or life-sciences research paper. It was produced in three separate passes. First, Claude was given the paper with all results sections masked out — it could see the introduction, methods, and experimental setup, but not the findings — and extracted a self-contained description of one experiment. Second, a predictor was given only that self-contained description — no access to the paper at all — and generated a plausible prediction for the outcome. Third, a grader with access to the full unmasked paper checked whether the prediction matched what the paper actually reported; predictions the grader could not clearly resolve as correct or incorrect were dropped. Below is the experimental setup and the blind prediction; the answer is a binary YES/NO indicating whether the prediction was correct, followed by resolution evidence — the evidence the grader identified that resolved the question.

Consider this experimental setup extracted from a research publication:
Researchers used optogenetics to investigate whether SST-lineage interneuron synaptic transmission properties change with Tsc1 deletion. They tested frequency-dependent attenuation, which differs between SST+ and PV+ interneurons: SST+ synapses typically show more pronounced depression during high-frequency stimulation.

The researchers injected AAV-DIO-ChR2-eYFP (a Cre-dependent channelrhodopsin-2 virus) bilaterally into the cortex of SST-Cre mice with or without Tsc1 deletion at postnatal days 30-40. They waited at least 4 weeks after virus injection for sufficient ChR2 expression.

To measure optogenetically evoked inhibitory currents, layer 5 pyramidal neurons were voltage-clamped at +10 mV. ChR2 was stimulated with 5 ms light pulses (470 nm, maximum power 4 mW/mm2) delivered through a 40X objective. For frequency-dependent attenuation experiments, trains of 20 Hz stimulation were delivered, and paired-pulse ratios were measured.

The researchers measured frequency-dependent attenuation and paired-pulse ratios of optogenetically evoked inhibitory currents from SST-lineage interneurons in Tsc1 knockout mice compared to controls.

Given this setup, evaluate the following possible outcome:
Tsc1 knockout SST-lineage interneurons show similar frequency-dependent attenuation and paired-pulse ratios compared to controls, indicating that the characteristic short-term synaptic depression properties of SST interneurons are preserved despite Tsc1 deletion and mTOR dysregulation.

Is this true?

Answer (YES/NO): NO